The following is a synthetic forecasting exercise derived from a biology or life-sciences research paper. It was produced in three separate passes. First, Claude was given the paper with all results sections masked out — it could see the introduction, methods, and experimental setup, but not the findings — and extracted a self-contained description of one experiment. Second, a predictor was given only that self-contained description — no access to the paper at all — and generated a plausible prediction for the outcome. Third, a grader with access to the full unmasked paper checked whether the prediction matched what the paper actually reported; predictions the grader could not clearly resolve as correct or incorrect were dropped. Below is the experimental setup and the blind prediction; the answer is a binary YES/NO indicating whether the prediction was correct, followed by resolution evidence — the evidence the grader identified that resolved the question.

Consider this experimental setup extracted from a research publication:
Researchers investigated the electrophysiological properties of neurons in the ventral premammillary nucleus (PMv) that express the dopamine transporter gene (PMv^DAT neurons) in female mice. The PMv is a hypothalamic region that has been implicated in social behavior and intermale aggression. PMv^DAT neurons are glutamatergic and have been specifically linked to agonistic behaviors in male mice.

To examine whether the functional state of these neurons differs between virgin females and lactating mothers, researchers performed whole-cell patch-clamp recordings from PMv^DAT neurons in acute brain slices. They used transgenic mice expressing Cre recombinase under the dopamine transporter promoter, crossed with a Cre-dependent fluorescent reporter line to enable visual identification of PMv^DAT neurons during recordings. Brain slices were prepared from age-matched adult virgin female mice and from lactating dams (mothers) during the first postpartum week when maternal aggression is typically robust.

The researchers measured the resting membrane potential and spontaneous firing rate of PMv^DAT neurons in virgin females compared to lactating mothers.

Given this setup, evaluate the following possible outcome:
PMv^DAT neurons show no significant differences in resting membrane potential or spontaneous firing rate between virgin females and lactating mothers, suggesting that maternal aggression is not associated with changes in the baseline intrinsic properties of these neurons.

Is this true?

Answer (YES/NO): NO